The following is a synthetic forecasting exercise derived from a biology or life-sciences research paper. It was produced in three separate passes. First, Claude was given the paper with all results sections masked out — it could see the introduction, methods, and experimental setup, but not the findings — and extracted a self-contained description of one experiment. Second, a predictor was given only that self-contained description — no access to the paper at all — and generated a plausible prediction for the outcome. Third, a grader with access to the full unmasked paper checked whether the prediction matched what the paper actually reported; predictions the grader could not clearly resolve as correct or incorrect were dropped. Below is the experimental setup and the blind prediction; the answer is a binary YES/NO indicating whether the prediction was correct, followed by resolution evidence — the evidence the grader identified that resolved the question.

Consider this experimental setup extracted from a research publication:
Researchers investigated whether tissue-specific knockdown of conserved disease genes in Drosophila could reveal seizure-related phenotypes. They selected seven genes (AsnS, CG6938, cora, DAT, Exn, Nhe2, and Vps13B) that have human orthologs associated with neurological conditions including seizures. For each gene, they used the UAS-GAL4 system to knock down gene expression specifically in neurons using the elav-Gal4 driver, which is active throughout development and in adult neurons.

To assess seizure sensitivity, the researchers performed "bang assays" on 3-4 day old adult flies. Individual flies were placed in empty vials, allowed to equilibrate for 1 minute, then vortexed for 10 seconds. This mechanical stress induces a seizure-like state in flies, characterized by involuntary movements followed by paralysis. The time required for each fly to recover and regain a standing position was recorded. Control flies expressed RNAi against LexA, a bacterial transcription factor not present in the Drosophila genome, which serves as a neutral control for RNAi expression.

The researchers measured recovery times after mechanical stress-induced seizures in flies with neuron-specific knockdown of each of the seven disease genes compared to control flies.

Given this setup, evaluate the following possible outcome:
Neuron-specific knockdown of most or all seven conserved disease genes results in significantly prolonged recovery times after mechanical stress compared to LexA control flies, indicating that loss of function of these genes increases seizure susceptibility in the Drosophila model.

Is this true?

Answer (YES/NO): NO